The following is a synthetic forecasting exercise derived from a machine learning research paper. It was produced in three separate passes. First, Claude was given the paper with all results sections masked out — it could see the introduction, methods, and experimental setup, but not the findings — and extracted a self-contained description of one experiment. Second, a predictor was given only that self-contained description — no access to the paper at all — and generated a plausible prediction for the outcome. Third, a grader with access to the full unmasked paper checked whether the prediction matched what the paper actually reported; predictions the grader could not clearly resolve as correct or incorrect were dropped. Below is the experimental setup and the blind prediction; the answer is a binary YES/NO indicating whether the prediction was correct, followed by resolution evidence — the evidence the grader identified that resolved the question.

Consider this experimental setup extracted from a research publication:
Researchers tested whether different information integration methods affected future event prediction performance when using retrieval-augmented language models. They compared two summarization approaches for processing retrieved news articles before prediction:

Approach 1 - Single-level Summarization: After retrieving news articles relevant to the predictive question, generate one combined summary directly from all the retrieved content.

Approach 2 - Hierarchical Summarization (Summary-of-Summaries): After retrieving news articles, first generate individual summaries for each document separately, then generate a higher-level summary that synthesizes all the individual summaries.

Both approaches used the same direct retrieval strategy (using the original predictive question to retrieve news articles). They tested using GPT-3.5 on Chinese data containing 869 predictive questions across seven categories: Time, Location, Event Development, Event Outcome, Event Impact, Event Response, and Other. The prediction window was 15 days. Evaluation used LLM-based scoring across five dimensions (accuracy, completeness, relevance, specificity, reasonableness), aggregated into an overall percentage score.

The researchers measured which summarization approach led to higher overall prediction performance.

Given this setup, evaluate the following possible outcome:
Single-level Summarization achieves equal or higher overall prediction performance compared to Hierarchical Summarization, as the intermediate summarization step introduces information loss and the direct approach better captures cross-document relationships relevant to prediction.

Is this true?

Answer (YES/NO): NO